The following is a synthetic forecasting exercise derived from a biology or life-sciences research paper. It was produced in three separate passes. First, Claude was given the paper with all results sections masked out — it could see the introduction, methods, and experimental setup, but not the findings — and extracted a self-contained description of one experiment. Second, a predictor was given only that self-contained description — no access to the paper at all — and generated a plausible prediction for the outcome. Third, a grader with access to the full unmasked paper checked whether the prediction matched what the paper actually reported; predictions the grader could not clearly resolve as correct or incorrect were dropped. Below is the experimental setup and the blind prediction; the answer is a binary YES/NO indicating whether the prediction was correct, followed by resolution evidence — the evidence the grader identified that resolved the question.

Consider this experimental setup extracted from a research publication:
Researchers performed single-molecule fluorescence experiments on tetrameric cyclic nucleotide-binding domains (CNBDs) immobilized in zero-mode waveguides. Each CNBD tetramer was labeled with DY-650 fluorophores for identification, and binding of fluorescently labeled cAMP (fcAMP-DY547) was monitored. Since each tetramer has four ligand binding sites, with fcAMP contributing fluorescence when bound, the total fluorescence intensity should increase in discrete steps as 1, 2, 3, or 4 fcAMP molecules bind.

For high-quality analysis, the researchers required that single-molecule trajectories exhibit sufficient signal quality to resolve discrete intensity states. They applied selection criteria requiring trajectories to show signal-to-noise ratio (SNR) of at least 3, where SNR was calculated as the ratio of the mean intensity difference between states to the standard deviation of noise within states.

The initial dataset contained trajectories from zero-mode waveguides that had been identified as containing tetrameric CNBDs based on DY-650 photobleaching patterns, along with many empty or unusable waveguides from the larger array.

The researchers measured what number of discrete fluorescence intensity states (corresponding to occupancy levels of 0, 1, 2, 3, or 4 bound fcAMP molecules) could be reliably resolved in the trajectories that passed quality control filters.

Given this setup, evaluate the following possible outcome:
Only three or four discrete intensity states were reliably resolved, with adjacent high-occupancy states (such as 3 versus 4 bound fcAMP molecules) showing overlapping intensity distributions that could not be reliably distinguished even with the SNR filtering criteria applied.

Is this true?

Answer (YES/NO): NO